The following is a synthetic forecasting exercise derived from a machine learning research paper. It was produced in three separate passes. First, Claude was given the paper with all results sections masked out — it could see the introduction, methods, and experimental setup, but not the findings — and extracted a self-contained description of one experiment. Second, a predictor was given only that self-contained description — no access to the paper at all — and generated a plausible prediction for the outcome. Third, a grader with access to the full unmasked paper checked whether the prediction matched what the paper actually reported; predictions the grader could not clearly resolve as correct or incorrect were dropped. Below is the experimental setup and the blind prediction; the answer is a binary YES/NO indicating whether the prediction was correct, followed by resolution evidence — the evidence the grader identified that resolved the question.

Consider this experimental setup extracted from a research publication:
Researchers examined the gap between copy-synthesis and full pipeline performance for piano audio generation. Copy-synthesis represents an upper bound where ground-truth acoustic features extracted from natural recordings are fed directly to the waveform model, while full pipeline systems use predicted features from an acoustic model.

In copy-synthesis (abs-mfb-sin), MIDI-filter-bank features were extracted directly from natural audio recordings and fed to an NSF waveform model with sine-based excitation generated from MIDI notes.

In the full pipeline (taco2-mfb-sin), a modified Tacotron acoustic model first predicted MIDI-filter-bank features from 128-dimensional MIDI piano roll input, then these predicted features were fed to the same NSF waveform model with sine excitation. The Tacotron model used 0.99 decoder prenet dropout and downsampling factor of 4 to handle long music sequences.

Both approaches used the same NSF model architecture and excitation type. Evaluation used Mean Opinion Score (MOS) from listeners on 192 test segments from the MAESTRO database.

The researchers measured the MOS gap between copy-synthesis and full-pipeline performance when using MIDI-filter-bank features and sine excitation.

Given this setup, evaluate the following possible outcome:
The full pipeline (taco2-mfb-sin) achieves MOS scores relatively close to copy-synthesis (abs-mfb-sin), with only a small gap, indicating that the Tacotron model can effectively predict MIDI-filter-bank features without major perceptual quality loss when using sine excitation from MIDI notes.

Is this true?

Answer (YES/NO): NO